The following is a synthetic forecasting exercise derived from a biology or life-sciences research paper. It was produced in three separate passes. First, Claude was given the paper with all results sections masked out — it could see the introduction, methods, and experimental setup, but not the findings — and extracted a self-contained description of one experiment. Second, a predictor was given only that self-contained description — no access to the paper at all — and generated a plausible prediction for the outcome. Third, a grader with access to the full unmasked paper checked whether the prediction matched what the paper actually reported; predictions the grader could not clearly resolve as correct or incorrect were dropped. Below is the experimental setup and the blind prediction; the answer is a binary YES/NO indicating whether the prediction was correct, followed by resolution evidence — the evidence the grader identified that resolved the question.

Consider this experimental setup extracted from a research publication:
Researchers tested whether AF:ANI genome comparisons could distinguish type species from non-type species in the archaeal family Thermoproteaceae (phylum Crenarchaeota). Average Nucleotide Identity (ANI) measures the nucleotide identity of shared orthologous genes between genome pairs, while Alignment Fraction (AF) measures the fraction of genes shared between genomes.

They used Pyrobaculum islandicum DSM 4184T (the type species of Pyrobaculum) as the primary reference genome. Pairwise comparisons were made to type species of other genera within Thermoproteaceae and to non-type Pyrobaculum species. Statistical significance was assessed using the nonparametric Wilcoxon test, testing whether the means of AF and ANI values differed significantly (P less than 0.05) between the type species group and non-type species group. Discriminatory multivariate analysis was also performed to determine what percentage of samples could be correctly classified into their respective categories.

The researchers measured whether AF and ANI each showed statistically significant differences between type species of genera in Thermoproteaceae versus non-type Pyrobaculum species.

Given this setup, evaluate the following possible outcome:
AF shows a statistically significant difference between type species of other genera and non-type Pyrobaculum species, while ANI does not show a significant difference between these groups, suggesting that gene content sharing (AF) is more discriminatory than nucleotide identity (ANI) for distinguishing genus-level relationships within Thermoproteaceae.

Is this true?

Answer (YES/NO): YES